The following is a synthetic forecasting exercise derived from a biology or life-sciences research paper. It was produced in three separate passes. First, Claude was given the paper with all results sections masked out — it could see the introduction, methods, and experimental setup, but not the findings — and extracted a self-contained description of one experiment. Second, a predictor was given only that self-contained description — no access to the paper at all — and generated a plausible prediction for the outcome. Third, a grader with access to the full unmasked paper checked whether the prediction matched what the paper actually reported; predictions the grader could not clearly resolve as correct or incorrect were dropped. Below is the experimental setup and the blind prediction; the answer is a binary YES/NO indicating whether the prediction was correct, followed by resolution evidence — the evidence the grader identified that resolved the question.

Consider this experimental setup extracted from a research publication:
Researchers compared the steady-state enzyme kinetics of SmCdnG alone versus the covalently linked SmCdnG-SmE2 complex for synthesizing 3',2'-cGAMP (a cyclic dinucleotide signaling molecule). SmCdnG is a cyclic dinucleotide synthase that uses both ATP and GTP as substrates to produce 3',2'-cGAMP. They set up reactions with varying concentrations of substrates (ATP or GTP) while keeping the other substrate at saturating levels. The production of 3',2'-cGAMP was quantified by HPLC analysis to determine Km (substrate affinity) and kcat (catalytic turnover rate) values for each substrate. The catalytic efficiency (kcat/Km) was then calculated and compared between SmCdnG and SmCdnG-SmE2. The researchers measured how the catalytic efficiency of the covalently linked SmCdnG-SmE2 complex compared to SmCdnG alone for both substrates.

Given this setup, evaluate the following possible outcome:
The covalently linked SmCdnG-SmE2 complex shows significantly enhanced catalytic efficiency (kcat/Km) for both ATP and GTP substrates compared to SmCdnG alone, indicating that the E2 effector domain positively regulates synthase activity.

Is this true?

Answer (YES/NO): NO